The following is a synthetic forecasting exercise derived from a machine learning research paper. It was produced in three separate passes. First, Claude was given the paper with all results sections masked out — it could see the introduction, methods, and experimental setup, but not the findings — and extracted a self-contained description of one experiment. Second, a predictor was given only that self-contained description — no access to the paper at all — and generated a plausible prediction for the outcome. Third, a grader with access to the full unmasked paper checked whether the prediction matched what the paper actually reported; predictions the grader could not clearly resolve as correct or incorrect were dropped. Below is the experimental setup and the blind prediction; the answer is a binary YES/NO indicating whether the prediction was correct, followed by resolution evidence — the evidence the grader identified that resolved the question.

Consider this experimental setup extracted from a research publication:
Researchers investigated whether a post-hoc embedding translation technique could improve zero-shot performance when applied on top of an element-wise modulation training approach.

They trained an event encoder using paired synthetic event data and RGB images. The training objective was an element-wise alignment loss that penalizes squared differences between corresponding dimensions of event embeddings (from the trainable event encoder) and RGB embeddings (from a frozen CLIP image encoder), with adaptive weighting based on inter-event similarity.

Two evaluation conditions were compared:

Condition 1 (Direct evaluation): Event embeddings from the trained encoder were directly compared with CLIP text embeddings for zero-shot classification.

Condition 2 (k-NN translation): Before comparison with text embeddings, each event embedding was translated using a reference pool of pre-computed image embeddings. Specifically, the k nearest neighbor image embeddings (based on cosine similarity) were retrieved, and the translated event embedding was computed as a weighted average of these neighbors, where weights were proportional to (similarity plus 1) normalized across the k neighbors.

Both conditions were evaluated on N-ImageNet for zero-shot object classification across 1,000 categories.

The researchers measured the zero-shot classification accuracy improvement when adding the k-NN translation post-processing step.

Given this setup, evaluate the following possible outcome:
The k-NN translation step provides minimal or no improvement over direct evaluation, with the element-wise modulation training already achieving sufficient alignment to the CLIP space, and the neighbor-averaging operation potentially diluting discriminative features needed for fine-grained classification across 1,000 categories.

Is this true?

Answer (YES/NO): NO